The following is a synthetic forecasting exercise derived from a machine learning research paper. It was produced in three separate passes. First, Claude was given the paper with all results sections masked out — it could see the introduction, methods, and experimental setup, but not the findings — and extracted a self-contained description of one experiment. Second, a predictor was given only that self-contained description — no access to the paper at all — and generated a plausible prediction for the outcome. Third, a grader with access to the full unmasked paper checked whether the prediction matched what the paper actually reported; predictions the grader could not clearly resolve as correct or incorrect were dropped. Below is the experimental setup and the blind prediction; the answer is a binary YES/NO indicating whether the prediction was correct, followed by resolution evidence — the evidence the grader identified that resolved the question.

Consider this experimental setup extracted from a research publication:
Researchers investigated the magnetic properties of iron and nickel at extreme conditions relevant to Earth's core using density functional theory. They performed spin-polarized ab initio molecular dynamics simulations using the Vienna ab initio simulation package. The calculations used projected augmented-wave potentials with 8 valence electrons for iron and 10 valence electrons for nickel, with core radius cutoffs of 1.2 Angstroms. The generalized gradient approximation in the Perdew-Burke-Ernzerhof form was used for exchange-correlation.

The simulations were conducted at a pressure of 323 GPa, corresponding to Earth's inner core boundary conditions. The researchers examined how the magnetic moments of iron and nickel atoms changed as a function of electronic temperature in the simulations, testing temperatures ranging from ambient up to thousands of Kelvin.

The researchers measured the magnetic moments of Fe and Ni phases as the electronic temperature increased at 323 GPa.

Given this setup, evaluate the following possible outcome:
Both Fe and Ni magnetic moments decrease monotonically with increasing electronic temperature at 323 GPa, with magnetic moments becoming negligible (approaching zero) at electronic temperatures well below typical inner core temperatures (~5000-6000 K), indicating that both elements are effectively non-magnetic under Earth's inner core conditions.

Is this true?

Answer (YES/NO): YES